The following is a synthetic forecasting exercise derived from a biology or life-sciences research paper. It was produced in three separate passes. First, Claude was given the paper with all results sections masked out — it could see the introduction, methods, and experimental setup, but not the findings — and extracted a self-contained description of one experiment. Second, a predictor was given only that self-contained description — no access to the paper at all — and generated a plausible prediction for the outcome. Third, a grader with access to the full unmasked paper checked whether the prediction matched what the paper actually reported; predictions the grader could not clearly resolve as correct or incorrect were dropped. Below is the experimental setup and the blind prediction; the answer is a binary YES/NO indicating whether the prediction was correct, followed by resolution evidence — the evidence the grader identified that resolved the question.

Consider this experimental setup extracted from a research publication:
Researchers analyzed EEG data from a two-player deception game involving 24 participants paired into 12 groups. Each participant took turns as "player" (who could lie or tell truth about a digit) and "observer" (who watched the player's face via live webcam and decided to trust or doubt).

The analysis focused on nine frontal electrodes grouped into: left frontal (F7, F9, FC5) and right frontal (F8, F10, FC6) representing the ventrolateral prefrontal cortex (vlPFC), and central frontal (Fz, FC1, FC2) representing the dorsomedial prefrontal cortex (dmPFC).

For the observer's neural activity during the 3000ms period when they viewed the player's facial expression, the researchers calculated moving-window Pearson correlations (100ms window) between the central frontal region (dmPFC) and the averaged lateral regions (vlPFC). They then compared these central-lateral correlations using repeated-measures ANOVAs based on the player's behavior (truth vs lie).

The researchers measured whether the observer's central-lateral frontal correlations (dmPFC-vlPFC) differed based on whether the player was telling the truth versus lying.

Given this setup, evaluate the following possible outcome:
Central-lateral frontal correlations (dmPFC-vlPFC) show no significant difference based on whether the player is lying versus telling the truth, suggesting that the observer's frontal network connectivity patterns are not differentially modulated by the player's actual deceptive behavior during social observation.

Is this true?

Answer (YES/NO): YES